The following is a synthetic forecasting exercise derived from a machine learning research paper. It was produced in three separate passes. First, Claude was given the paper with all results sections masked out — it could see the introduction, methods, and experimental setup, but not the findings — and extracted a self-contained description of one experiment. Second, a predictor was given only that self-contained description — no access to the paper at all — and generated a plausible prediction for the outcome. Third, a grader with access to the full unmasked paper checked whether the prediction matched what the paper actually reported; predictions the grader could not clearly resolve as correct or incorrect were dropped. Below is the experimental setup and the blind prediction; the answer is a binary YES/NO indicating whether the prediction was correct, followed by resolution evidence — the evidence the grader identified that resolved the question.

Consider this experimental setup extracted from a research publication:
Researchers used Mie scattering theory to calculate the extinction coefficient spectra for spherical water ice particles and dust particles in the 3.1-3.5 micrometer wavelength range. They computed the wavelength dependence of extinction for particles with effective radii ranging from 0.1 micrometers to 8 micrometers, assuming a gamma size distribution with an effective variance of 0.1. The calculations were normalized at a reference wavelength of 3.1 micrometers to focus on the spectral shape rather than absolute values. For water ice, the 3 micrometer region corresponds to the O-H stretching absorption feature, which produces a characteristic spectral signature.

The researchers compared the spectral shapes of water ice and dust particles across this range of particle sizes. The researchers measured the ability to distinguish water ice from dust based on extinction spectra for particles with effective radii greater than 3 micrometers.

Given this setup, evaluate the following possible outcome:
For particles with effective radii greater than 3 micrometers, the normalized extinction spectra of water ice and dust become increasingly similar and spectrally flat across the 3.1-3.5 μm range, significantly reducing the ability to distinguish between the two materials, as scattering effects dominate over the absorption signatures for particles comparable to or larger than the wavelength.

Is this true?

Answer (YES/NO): YES